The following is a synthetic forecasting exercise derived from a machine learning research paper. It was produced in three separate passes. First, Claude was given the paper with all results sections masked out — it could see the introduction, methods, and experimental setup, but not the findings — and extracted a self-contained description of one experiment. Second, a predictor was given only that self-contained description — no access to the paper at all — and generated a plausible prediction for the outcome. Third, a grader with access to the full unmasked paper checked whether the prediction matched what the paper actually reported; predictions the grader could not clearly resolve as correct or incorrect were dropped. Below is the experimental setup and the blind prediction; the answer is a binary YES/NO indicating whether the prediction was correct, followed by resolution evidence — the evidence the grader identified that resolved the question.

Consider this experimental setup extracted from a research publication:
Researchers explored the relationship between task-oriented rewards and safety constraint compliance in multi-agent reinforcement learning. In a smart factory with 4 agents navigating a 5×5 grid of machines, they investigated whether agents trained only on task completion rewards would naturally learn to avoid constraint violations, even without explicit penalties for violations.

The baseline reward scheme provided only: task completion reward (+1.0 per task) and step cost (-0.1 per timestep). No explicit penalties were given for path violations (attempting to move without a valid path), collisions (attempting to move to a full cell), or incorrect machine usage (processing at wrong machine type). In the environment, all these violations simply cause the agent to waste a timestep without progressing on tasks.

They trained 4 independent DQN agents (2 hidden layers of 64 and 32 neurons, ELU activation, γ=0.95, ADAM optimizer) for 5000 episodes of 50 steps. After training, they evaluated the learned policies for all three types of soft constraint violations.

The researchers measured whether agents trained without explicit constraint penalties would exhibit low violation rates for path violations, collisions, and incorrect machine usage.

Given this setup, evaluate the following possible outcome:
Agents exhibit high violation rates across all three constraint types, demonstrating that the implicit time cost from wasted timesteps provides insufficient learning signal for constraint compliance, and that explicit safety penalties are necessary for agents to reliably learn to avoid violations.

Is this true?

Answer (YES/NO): YES